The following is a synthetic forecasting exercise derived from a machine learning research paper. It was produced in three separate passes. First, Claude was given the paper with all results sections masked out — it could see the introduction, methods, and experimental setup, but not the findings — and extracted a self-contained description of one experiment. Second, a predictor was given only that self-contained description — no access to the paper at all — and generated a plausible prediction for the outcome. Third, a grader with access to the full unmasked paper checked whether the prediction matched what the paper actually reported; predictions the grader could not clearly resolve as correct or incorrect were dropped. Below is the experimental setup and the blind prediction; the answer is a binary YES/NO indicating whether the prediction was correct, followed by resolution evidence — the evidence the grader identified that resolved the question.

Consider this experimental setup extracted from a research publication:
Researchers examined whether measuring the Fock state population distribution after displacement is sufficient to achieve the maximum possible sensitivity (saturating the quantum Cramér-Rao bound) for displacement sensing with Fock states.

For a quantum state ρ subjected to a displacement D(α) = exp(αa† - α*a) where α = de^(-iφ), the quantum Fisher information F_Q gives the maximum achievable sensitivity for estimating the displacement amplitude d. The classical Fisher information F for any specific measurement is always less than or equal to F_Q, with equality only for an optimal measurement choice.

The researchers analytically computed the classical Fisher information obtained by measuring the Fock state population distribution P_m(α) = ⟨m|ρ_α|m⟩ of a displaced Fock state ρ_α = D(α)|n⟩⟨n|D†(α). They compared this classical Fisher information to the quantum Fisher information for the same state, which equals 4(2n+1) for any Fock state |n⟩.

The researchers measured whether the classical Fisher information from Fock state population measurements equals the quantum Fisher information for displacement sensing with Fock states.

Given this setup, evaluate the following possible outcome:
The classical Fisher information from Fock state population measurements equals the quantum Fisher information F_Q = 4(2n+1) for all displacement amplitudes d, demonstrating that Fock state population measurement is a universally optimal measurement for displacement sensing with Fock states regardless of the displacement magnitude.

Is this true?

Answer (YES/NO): YES